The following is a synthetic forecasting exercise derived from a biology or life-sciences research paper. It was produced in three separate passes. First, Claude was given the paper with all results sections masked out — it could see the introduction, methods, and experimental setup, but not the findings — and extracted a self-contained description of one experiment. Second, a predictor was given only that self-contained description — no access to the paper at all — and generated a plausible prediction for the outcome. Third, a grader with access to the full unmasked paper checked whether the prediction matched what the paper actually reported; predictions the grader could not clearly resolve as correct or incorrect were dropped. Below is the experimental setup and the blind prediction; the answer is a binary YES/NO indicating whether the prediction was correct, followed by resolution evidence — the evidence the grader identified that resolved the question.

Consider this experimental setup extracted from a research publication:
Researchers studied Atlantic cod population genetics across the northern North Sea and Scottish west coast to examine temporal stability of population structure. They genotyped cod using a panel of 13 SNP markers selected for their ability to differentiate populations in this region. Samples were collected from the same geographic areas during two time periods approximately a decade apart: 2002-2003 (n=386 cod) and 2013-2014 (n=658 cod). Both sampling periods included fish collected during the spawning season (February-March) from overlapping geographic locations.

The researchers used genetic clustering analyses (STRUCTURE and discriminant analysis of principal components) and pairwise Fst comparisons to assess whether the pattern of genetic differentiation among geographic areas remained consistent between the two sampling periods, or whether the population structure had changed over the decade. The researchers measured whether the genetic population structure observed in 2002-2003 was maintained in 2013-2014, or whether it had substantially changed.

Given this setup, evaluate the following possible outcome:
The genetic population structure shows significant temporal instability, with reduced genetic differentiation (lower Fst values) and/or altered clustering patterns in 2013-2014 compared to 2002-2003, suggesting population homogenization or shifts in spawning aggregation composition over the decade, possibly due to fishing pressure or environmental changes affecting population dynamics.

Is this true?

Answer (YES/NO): NO